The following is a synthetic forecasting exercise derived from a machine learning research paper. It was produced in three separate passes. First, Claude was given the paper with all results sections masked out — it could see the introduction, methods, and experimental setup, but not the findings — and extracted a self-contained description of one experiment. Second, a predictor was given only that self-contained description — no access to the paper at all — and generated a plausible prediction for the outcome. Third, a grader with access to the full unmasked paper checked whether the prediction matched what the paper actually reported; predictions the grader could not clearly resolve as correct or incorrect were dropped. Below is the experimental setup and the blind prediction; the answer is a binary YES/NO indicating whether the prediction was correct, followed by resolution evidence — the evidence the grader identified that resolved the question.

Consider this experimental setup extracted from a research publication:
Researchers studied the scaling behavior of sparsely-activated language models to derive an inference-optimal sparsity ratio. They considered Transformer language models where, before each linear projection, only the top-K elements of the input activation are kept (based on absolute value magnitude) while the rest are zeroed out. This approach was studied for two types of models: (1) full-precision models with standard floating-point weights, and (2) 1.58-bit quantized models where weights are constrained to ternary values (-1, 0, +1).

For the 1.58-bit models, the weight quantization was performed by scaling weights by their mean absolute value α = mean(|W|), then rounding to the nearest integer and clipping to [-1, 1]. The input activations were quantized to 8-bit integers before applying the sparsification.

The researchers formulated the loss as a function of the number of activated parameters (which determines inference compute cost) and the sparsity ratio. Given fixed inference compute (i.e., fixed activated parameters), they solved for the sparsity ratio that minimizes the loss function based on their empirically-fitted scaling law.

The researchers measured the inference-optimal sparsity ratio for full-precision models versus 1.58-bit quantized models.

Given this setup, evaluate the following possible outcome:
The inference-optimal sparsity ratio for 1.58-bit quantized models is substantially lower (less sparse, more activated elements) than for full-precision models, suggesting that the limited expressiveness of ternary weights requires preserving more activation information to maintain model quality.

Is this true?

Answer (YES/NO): NO